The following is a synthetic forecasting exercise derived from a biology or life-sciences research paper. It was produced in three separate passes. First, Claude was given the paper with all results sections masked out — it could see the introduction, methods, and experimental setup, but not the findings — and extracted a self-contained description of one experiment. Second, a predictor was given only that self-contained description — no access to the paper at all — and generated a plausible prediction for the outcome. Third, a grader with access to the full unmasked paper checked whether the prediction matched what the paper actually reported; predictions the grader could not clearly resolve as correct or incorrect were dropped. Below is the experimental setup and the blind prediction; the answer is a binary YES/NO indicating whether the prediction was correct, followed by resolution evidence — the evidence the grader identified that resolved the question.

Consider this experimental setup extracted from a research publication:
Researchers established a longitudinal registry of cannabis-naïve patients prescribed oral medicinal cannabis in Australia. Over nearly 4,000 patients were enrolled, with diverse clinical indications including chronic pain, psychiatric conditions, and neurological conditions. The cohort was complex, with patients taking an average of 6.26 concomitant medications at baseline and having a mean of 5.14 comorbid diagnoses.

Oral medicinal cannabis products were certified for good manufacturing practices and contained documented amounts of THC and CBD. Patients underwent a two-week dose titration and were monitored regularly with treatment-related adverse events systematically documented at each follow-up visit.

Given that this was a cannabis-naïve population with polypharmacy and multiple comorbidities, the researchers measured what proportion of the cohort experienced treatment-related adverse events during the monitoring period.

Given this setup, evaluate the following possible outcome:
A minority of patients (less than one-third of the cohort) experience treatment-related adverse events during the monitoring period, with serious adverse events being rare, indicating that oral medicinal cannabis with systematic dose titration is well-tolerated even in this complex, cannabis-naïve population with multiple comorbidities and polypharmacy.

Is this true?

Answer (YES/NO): NO